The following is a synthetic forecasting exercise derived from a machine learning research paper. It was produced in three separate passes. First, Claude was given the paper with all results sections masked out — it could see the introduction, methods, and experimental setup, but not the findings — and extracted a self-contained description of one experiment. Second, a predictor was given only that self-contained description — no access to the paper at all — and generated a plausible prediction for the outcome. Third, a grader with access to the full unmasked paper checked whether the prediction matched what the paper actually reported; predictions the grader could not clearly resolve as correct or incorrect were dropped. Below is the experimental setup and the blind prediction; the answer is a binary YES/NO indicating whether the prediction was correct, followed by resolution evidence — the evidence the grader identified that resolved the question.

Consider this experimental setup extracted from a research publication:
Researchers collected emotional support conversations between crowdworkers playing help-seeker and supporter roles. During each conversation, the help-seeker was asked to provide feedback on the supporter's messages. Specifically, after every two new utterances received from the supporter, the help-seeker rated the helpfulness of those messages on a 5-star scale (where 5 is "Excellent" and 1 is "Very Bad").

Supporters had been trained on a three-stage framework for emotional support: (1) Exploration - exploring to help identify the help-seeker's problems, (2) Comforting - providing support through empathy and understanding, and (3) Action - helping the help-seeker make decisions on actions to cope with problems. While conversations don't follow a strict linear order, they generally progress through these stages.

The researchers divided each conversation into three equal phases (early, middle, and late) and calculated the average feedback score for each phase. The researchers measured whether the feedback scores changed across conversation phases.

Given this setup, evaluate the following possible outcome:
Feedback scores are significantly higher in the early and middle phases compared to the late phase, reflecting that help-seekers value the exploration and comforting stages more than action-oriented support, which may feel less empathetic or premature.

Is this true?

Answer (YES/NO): NO